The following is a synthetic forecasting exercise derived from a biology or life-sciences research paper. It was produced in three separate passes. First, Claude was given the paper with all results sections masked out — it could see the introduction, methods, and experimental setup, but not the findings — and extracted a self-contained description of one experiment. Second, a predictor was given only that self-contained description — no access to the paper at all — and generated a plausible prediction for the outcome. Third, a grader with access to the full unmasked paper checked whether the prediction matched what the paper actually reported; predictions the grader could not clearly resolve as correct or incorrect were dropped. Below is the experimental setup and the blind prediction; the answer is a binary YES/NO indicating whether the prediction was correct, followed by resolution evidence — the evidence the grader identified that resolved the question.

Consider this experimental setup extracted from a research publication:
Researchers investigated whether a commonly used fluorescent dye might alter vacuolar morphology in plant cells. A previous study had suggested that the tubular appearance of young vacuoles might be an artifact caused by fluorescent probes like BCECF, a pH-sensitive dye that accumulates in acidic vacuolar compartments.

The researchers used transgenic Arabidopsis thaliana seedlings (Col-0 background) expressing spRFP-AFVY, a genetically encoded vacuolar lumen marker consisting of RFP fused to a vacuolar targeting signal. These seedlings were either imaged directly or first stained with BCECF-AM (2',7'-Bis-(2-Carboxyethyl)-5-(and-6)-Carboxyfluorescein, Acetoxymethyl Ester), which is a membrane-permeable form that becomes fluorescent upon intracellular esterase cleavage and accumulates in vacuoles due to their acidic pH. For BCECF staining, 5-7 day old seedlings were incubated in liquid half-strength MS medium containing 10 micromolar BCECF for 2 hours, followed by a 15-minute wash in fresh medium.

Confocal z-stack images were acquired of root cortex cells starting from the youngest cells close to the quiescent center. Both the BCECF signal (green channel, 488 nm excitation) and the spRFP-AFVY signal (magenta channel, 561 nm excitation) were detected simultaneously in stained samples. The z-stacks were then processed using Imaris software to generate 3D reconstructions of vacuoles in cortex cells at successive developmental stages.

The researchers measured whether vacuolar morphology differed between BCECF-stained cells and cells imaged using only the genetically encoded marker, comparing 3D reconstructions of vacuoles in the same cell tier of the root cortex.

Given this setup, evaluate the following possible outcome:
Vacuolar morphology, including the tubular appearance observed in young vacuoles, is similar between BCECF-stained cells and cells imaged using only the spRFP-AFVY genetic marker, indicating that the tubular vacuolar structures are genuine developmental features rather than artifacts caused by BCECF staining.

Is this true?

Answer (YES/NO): YES